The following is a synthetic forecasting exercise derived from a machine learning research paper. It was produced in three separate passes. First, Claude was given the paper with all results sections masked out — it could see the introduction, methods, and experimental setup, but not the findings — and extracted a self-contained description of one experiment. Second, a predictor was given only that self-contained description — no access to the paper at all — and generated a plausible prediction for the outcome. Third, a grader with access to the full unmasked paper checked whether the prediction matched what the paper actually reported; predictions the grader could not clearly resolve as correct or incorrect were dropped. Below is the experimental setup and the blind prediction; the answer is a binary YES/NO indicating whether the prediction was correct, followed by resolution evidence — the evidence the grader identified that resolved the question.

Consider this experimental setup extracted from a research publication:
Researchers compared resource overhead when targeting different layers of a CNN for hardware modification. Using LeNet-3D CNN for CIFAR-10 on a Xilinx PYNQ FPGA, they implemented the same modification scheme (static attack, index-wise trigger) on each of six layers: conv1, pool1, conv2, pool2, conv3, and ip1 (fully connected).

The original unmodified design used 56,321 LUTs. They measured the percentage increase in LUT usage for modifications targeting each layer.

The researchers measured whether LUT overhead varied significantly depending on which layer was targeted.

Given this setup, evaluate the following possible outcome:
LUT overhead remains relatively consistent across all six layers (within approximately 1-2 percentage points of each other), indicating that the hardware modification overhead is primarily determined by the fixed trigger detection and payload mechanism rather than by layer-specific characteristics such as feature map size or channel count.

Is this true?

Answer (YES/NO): YES